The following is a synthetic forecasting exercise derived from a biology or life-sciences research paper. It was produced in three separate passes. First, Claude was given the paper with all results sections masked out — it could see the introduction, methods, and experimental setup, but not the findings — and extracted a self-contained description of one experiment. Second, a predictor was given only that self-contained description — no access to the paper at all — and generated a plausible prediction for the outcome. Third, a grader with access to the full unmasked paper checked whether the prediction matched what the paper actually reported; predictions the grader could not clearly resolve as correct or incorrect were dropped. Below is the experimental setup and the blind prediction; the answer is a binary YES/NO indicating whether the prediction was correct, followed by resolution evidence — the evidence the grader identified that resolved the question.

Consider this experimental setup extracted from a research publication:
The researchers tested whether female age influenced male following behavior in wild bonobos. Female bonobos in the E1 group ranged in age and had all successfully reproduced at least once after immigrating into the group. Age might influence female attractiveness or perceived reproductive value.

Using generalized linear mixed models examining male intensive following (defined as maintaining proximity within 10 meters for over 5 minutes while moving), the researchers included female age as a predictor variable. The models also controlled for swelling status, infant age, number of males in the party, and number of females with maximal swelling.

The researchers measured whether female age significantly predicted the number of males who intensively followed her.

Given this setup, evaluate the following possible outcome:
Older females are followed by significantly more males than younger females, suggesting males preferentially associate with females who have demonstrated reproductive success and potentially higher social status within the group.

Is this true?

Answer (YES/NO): NO